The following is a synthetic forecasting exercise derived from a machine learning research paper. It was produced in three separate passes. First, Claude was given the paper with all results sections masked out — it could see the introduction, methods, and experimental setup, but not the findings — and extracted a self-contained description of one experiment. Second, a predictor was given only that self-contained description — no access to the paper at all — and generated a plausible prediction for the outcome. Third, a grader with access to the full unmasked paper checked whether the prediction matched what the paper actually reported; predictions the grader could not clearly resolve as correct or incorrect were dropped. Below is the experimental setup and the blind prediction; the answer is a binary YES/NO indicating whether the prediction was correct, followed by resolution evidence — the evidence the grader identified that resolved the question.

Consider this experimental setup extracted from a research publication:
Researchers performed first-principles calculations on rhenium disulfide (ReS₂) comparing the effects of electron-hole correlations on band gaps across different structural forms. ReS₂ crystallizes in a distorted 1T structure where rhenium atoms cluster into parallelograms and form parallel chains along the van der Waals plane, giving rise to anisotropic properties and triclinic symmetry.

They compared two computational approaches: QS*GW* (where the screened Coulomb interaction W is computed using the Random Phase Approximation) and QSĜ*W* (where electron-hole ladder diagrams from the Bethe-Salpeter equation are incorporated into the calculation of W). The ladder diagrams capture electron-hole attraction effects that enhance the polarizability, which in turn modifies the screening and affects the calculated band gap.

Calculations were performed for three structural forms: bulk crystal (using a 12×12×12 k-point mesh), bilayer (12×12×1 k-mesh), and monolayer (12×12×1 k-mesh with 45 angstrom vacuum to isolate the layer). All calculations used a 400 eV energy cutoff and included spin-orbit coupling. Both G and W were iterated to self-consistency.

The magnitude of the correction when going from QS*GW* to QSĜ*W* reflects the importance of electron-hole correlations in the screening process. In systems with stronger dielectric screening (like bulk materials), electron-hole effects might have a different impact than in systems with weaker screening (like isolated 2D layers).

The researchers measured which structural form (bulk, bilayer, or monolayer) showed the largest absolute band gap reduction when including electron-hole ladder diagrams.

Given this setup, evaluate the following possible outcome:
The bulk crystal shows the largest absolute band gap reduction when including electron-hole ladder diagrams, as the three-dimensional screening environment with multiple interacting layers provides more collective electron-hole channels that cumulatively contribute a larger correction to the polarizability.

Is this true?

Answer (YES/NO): NO